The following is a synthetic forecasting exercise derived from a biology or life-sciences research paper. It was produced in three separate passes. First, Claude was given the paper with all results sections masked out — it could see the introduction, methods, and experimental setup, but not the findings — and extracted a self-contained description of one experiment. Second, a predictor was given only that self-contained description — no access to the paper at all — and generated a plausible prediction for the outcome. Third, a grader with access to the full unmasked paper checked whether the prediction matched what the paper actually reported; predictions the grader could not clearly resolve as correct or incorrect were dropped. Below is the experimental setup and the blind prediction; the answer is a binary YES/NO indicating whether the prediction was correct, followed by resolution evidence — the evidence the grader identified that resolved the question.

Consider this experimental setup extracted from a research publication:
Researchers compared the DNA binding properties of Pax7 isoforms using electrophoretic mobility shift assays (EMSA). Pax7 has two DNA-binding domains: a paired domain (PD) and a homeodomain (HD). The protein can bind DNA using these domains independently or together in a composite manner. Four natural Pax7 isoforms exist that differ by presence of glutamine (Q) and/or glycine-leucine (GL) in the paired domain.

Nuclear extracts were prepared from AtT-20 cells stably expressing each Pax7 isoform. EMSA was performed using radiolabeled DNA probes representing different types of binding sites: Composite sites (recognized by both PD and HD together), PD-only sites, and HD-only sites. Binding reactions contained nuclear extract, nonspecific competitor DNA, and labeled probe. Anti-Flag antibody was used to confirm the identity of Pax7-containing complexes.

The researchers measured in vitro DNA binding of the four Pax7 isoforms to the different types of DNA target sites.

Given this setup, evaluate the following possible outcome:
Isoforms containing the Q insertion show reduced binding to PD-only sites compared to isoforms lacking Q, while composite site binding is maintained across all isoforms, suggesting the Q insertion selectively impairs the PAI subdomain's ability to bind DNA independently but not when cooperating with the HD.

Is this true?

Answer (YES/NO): NO